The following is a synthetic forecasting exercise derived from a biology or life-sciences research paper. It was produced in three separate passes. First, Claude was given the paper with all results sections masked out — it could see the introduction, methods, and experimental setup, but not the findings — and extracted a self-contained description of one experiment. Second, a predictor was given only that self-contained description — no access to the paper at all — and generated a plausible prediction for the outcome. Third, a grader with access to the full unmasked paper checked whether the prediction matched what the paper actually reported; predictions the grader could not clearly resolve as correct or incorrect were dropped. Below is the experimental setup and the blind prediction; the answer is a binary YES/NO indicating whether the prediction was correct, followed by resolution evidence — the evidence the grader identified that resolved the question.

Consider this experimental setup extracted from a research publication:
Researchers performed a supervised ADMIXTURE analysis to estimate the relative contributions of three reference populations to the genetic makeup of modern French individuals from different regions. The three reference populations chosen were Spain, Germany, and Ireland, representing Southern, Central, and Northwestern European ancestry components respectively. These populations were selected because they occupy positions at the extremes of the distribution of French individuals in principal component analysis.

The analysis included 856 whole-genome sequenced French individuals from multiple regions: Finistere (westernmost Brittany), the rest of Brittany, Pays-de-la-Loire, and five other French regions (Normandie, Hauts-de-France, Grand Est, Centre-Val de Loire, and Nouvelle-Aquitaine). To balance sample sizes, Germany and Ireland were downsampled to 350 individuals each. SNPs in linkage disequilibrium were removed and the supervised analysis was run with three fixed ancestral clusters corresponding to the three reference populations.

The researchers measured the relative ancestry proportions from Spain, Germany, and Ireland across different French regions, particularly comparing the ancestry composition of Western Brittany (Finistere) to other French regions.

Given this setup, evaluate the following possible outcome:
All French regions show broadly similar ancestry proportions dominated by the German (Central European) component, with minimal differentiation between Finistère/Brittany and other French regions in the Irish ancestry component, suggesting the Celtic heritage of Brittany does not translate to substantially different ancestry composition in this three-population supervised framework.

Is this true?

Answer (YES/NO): NO